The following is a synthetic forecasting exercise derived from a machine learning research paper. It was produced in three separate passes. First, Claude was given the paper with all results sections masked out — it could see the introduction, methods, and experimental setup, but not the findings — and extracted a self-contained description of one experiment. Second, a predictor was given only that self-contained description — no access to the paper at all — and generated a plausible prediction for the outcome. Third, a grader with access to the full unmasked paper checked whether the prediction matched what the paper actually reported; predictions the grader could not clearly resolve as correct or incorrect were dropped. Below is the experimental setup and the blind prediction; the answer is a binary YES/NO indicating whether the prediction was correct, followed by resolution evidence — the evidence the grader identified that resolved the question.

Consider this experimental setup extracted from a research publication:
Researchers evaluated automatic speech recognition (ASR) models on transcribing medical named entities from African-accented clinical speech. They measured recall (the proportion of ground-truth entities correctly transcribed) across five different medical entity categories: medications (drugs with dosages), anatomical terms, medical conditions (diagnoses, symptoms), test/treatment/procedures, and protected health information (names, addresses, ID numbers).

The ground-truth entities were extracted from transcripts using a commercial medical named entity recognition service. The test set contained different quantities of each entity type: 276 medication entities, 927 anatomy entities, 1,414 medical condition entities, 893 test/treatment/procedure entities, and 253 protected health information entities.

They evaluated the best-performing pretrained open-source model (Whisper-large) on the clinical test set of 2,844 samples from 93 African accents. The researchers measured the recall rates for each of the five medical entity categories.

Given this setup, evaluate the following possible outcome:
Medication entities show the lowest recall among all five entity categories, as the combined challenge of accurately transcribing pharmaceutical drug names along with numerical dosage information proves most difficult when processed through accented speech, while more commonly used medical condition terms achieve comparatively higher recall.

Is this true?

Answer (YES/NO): NO